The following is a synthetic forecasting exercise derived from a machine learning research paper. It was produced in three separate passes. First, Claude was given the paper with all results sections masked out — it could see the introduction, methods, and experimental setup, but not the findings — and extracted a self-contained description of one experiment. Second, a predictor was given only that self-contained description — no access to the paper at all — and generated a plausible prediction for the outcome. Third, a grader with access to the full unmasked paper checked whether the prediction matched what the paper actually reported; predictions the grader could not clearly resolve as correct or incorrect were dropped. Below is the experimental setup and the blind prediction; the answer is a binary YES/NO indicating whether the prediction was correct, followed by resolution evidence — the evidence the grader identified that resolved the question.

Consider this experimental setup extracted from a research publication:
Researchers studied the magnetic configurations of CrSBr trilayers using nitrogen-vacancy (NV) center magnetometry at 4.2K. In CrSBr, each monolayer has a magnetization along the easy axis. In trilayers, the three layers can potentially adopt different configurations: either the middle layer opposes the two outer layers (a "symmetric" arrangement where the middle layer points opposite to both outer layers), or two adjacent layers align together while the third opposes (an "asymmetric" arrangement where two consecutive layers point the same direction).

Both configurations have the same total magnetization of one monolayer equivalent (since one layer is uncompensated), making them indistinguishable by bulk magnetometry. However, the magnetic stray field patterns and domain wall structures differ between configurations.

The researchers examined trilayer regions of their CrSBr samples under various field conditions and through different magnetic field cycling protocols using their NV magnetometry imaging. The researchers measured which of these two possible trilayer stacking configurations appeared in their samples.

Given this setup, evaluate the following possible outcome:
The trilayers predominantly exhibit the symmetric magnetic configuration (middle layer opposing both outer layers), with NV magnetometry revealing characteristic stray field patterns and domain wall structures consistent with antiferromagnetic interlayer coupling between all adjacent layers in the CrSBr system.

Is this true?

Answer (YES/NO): YES